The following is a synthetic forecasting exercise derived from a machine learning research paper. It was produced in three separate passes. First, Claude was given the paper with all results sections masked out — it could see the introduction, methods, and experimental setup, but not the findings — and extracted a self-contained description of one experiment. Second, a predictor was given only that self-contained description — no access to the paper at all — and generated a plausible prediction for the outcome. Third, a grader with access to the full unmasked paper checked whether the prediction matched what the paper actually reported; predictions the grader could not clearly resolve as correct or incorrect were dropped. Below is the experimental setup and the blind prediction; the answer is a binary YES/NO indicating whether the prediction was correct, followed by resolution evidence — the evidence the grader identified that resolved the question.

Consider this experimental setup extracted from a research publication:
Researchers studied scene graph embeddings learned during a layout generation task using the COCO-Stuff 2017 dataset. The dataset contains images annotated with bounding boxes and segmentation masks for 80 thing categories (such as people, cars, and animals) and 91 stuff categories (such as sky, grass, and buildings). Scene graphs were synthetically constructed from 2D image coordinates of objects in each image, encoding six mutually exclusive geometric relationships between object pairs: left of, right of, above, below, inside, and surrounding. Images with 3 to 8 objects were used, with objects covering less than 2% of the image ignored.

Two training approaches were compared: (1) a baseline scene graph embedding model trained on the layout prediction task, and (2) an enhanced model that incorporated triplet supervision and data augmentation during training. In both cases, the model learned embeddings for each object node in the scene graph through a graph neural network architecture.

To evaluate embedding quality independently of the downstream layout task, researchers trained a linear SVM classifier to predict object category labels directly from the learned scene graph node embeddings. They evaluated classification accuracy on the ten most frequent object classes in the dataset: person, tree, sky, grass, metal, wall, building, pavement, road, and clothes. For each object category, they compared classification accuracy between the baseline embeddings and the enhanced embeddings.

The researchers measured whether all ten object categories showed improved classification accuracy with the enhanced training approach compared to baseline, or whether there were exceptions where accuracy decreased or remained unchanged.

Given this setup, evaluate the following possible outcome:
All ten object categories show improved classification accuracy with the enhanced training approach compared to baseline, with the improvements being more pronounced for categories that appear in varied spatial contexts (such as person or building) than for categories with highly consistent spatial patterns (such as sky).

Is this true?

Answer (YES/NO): NO